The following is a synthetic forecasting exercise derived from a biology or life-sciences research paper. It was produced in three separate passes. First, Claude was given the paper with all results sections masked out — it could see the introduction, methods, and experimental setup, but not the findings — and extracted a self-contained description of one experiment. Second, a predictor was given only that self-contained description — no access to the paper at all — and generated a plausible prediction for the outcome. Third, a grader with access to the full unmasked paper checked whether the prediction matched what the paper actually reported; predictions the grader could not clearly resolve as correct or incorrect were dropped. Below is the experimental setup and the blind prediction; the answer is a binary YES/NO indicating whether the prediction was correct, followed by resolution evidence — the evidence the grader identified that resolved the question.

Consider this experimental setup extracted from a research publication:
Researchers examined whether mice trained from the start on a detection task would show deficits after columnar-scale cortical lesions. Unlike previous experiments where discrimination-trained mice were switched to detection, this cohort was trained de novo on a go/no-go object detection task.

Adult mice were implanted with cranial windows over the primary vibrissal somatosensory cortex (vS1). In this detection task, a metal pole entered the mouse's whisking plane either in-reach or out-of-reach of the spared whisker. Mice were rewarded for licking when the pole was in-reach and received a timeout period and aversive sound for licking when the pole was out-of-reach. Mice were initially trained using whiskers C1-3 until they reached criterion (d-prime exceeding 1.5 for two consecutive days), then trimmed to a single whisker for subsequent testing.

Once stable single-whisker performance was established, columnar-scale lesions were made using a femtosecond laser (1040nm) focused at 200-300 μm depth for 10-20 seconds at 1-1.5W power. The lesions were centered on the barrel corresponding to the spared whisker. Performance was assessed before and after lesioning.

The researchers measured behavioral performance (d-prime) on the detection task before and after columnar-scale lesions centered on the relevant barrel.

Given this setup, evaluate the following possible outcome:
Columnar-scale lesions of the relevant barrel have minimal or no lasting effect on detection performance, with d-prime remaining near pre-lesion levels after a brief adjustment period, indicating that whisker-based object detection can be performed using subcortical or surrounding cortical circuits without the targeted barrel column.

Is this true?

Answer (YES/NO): YES